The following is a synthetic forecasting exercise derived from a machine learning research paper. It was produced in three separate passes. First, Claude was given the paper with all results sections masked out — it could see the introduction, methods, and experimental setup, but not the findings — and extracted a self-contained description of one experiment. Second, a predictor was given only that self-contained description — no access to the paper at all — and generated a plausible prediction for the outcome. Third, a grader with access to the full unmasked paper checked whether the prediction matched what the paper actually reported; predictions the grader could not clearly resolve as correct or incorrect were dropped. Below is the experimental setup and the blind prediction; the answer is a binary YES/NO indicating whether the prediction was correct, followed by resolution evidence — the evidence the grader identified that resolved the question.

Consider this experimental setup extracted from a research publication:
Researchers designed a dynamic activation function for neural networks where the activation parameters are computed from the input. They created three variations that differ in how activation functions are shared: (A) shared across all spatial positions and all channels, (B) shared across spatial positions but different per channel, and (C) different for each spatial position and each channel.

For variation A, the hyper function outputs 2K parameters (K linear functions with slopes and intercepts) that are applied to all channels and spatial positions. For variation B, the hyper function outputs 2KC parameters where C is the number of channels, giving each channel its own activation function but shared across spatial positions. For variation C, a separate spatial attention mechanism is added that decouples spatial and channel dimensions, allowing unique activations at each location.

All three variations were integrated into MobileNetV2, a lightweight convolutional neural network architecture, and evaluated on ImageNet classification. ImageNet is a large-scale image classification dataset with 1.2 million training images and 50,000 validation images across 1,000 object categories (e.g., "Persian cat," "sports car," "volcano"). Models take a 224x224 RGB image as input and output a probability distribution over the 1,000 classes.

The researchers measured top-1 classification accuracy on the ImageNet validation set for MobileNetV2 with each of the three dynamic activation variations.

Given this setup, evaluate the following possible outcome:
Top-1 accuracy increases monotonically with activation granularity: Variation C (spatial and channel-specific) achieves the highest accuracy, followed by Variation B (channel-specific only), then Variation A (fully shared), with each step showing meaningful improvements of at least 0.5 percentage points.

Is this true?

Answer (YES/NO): NO